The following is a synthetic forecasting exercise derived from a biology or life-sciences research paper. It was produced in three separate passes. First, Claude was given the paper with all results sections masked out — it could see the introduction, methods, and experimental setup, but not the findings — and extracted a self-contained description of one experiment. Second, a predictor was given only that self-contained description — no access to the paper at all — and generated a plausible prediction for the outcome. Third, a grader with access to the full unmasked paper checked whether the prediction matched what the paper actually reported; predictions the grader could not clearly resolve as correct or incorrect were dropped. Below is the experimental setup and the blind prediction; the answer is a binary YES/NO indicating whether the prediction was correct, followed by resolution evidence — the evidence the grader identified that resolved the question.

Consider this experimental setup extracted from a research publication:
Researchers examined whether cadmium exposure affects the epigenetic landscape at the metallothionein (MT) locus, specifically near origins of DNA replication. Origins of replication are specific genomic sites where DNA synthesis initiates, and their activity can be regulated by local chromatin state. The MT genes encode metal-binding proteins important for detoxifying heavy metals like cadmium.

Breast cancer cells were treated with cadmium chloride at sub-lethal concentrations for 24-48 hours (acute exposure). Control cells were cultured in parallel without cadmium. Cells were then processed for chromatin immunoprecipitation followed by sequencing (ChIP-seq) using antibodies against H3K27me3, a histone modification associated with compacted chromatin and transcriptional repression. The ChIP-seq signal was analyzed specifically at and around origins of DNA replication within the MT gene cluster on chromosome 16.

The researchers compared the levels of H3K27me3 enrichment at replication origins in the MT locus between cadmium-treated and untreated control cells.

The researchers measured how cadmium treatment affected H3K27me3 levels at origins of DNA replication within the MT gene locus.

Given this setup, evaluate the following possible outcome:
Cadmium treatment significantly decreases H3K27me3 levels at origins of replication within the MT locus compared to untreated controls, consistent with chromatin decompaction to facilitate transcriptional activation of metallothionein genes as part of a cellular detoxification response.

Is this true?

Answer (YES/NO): YES